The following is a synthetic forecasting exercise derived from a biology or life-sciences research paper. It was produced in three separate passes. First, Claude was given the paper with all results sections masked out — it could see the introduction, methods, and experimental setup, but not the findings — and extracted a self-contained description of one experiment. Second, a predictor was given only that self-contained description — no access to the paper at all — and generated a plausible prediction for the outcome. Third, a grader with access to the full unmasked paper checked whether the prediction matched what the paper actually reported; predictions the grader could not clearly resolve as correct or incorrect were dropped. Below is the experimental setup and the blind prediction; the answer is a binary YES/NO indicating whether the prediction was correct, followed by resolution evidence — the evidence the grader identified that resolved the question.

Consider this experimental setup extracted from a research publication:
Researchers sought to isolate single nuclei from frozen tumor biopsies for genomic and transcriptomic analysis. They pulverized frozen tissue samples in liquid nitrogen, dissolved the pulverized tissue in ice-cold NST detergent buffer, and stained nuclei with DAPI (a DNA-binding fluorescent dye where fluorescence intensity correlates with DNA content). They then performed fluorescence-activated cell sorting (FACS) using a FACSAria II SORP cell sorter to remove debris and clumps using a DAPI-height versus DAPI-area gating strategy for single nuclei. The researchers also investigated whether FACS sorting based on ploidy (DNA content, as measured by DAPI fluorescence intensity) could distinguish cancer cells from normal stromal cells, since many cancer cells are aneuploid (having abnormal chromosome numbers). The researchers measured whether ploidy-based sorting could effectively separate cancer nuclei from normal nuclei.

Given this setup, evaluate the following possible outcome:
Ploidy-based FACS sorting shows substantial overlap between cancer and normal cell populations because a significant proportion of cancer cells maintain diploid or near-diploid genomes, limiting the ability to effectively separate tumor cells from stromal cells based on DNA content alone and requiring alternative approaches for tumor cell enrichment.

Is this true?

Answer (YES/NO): YES